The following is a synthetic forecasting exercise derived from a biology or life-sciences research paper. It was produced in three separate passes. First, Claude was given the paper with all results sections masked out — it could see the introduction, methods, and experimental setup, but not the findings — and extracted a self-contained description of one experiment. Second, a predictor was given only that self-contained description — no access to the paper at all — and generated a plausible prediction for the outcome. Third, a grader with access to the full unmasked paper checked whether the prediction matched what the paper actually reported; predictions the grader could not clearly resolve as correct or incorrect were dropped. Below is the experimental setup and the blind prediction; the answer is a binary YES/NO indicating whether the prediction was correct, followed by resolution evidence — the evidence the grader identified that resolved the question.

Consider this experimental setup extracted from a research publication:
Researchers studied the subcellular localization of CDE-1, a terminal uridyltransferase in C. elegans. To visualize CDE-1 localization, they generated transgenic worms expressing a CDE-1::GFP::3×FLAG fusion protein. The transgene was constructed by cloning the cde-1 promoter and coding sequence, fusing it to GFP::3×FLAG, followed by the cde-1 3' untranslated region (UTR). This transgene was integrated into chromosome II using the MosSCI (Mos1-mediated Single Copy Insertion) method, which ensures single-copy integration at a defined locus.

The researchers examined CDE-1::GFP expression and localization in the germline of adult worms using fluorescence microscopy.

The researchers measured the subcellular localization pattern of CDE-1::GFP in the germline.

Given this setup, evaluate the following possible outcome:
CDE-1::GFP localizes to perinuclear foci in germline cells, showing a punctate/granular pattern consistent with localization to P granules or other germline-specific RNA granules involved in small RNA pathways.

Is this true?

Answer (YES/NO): YES